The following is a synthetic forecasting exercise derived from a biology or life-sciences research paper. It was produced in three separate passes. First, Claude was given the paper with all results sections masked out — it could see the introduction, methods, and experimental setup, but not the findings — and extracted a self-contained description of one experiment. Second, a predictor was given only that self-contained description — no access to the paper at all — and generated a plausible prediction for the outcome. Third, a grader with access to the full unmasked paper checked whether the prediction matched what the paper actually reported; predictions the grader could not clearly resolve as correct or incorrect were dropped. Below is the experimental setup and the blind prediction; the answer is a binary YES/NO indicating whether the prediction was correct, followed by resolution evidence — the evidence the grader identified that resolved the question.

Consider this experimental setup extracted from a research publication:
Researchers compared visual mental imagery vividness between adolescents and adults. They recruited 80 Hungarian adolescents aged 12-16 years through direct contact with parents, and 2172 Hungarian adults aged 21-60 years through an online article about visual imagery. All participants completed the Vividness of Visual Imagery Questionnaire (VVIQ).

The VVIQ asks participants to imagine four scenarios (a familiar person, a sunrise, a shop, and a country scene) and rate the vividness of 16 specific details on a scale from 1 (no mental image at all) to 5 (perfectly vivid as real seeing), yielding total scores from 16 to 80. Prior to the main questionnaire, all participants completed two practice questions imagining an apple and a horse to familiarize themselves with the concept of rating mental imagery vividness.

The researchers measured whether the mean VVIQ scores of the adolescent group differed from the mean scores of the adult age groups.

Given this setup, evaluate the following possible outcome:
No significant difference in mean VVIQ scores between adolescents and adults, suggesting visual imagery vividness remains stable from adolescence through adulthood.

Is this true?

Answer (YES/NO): NO